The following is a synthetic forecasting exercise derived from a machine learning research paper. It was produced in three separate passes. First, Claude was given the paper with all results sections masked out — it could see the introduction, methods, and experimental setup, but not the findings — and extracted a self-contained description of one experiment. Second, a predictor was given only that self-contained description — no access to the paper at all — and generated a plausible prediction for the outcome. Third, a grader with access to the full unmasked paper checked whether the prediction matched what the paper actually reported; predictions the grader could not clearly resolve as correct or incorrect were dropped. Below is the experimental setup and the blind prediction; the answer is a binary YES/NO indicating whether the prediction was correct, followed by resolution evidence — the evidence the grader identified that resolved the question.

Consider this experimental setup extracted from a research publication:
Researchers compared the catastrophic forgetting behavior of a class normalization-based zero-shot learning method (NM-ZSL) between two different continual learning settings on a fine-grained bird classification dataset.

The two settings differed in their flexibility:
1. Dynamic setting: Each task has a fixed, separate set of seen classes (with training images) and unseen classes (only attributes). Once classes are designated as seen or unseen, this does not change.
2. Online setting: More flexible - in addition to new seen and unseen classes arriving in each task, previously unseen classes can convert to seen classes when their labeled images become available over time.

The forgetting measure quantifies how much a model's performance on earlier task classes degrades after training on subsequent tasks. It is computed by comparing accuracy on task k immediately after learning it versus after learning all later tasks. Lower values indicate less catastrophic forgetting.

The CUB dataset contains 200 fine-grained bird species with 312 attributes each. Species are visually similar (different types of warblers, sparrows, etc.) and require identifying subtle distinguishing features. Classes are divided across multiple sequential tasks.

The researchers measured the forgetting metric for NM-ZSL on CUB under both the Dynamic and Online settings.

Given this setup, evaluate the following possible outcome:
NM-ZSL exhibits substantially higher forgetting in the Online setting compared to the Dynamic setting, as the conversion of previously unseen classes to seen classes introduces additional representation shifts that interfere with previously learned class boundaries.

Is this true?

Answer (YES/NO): NO